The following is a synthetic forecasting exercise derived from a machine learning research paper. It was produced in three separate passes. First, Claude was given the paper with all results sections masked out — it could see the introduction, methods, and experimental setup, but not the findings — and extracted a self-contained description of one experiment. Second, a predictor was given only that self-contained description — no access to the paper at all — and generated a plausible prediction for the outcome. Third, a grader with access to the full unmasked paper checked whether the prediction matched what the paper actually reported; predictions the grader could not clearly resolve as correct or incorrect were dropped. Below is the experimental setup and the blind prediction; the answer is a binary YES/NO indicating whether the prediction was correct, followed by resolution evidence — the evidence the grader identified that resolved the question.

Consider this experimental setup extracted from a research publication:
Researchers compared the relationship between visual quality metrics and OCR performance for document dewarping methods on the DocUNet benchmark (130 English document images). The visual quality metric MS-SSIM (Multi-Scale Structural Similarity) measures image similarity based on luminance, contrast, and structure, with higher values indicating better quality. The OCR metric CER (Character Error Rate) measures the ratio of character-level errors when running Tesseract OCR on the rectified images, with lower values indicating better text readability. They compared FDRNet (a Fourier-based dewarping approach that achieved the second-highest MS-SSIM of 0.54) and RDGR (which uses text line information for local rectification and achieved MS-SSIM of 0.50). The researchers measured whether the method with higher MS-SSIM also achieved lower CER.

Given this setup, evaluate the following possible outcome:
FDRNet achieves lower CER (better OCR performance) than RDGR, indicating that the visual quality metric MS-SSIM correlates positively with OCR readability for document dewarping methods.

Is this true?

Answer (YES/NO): NO